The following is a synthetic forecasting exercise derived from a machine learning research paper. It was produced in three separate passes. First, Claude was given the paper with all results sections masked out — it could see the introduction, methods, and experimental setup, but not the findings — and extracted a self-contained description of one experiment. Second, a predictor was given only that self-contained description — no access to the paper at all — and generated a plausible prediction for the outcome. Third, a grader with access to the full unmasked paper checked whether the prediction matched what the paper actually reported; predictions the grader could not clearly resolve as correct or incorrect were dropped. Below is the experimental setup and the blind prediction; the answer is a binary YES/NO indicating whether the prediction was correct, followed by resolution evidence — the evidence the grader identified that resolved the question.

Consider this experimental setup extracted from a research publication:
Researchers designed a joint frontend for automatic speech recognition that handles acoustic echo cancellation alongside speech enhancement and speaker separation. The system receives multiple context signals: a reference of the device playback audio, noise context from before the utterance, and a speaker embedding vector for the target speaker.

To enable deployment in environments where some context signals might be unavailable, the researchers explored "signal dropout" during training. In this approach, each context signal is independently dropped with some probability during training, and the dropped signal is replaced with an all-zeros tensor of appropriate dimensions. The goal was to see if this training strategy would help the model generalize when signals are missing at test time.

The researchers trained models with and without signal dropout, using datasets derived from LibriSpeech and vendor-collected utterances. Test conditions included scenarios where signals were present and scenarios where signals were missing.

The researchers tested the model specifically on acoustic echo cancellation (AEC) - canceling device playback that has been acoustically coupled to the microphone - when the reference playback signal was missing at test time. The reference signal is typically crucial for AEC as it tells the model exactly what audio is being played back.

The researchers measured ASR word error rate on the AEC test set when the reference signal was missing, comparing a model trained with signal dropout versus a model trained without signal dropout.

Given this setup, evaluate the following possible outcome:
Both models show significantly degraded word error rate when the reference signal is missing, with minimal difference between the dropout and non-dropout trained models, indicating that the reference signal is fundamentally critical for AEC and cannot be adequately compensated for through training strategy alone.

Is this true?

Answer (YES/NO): NO